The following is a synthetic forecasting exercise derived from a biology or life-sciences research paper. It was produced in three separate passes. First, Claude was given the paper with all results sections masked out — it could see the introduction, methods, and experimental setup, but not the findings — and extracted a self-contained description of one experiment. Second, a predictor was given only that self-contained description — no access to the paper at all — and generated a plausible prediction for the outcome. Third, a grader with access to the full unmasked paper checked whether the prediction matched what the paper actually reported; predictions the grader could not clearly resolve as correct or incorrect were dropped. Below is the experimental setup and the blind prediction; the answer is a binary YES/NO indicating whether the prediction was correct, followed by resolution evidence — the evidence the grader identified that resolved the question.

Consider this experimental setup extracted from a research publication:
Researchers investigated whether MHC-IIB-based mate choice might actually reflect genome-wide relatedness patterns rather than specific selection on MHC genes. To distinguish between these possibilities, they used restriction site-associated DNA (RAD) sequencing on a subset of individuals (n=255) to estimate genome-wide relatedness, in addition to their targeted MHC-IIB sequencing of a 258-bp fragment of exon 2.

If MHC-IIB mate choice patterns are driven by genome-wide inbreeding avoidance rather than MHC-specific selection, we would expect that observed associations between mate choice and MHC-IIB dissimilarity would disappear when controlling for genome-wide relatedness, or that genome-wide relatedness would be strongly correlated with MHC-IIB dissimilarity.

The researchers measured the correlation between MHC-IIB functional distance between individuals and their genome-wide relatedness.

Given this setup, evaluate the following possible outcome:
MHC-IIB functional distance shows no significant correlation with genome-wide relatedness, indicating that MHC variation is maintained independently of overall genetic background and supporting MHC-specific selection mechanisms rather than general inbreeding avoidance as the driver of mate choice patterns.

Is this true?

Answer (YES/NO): YES